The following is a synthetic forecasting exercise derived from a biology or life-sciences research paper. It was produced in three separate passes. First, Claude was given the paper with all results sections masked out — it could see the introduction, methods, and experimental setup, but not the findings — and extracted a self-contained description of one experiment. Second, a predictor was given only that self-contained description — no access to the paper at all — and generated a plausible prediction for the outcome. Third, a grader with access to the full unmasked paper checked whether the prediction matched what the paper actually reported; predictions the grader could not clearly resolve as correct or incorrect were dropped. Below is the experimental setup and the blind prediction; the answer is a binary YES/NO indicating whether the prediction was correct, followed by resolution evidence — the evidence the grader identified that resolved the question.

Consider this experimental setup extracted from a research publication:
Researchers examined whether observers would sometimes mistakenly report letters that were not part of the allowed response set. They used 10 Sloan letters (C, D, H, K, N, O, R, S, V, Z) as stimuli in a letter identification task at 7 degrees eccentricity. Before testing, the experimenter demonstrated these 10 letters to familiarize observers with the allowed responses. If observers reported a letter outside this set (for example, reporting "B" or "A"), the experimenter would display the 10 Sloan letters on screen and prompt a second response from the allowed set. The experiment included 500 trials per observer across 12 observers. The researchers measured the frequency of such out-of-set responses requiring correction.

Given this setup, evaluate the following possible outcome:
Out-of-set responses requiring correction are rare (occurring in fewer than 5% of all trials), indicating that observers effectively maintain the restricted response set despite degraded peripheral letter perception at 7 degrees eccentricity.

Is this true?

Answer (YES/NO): YES